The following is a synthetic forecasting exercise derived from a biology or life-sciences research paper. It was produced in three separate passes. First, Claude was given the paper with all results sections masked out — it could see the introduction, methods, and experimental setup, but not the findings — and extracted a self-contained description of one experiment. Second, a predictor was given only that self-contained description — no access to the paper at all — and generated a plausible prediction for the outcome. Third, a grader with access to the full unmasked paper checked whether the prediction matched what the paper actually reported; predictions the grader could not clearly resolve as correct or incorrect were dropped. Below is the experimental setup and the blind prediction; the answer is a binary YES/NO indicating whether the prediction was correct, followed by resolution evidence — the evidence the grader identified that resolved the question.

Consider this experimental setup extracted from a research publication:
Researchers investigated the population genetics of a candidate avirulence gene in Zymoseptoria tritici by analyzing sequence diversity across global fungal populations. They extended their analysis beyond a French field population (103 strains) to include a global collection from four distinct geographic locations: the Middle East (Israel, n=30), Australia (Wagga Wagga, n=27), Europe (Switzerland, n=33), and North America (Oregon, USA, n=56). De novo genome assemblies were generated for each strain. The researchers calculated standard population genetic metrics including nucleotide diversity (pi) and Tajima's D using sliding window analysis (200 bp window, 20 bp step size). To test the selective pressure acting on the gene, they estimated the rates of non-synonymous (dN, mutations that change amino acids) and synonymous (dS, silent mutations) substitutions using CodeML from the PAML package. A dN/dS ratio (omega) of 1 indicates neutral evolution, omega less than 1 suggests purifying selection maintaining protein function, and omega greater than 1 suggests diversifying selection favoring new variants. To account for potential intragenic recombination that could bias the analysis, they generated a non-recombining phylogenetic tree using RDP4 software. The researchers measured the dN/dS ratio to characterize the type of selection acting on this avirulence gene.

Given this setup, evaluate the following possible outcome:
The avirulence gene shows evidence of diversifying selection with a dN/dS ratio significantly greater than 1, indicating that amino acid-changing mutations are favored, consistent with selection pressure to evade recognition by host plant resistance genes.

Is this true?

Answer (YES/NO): YES